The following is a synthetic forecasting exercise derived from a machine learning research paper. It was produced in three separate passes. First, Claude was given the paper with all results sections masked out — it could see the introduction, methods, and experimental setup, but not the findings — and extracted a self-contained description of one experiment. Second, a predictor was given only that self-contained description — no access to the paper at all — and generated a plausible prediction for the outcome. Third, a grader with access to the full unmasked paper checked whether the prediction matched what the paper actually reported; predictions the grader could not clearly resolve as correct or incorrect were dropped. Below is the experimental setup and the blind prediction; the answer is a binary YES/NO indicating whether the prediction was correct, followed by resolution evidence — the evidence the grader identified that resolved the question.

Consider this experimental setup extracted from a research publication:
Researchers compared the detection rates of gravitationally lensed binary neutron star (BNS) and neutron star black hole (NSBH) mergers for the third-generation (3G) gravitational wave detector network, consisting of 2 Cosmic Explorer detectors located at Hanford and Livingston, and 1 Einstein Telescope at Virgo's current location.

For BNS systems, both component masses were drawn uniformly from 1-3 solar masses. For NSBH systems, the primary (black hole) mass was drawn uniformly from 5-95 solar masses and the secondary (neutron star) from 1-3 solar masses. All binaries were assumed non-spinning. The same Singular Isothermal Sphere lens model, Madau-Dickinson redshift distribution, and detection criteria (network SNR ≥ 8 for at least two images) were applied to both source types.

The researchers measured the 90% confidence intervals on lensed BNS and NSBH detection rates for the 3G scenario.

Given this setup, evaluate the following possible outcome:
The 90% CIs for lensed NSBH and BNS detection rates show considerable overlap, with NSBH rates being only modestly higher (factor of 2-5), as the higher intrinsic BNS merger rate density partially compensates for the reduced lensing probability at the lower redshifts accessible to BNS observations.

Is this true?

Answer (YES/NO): NO